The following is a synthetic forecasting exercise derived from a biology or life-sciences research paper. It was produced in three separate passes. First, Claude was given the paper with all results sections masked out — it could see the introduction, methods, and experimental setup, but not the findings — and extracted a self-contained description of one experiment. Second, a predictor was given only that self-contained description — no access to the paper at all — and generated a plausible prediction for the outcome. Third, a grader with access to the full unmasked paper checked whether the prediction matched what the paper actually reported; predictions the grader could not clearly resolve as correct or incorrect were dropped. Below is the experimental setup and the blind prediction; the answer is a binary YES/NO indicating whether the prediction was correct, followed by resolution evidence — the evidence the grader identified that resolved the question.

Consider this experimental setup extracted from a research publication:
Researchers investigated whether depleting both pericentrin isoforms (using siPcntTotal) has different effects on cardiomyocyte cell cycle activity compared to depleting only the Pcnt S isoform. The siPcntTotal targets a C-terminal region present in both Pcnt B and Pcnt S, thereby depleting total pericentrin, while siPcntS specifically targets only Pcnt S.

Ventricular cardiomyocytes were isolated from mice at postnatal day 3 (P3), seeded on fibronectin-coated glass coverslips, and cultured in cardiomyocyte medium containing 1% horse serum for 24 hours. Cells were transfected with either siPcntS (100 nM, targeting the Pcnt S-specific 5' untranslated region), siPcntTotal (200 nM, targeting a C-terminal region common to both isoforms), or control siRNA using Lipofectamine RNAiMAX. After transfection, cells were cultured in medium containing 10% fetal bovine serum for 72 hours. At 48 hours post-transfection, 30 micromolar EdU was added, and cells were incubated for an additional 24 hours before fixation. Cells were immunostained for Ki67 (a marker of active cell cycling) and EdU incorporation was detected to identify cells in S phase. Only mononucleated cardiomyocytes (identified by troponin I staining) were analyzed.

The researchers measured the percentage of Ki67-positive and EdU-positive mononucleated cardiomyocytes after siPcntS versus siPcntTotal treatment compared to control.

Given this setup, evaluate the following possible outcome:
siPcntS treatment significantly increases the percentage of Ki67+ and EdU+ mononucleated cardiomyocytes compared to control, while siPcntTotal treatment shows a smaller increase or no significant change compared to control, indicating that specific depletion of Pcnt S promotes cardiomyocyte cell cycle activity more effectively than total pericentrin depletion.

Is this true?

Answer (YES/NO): NO